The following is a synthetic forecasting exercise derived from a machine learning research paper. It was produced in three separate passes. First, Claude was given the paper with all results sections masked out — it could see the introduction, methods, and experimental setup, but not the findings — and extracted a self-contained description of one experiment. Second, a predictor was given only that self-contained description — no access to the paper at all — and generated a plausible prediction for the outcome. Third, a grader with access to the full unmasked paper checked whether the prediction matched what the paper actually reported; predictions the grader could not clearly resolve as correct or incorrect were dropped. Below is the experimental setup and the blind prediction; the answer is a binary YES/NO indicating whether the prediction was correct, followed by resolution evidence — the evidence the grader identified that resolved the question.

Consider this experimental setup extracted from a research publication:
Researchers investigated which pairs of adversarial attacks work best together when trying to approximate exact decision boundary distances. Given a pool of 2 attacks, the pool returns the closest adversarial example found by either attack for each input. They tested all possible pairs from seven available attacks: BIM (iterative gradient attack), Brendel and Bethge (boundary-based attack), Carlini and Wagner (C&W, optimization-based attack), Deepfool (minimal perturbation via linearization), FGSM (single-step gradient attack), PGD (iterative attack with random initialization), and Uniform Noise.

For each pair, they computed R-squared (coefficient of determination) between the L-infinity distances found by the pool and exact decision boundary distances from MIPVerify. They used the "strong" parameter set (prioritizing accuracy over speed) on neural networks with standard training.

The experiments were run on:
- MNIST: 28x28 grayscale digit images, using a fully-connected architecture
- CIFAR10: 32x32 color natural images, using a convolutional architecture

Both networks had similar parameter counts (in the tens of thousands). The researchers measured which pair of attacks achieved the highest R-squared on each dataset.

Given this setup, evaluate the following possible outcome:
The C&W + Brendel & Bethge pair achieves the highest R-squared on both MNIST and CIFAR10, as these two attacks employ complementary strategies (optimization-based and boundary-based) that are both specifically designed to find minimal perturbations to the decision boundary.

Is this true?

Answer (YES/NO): NO